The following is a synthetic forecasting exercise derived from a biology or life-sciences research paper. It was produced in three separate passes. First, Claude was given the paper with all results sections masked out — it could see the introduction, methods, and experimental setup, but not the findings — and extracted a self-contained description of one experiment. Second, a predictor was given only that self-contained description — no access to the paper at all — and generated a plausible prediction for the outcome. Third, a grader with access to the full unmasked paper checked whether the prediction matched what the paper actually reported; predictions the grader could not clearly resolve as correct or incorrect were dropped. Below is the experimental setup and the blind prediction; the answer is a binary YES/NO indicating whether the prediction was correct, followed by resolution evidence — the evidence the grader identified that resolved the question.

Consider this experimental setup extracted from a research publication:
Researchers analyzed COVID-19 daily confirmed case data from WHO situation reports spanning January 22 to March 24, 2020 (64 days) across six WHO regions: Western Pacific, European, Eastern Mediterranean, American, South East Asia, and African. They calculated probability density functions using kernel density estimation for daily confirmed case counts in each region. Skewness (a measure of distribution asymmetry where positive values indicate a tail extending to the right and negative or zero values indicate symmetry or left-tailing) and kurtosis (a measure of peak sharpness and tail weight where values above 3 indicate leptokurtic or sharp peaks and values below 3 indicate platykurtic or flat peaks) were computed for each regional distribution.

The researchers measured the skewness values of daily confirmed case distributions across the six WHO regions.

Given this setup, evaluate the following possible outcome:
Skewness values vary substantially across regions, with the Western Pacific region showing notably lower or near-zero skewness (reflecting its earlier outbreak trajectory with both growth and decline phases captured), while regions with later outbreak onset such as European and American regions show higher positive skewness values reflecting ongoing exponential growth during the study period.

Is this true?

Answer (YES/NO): NO